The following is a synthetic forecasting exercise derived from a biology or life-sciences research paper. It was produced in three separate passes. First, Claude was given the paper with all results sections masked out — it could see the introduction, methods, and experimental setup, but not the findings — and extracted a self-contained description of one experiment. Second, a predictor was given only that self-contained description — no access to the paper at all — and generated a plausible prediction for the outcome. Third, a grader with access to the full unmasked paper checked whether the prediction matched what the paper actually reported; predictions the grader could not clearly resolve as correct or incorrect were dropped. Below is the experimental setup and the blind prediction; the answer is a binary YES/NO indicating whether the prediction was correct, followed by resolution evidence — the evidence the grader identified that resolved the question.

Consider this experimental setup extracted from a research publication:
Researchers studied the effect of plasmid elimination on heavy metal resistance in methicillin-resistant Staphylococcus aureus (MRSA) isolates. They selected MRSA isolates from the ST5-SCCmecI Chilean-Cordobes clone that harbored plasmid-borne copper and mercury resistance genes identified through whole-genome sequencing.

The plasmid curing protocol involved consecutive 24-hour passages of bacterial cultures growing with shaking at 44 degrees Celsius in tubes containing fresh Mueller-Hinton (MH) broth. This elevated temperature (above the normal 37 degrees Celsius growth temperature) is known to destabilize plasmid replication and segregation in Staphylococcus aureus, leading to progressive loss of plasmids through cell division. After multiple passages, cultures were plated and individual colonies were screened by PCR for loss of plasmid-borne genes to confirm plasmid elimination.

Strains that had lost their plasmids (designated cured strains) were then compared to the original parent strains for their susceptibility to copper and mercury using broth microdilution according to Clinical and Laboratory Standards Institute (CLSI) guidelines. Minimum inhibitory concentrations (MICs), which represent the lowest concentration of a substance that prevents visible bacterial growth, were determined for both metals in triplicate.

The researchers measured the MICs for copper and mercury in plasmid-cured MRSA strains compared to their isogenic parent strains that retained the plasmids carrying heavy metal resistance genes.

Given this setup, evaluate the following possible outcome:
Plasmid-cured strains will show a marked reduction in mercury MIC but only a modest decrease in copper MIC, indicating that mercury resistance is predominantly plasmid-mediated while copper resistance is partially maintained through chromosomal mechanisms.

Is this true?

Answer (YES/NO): NO